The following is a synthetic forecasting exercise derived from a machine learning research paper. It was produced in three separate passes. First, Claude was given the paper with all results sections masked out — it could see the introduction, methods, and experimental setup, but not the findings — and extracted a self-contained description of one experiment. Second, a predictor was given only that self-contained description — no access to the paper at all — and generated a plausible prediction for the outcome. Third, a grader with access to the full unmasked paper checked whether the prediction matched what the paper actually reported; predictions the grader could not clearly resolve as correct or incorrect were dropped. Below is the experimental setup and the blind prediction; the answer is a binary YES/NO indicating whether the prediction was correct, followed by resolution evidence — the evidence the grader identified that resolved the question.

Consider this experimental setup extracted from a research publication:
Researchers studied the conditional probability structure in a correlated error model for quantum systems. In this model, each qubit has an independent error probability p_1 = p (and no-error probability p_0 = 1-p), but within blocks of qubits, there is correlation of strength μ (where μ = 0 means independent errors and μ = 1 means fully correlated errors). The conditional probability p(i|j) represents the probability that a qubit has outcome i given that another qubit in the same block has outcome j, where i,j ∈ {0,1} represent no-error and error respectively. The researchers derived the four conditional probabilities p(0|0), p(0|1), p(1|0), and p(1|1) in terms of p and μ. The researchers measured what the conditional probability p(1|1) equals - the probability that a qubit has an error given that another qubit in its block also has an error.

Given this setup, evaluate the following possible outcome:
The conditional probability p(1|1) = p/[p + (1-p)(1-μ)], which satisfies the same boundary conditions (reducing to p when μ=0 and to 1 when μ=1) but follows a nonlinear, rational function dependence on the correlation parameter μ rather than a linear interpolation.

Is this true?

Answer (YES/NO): NO